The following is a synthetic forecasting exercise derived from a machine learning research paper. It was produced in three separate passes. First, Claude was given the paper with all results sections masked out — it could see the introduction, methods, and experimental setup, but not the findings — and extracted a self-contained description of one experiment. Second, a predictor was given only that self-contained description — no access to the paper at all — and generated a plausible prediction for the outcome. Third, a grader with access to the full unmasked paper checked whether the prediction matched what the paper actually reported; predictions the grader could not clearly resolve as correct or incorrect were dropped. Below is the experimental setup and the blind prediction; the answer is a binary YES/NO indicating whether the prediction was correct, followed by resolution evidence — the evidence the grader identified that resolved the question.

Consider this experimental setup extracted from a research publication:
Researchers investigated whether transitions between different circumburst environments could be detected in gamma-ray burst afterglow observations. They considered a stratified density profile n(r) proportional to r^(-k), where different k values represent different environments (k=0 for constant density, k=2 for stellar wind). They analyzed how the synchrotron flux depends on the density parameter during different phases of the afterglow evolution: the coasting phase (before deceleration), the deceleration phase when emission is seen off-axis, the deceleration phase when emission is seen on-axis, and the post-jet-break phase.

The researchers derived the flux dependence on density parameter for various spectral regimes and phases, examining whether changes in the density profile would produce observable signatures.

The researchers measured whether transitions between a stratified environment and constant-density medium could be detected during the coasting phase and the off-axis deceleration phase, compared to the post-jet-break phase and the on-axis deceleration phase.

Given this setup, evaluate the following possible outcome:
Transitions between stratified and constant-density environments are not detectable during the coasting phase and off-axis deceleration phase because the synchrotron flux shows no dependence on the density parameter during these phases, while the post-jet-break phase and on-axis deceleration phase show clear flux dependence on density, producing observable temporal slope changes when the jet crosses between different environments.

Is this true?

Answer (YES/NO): NO